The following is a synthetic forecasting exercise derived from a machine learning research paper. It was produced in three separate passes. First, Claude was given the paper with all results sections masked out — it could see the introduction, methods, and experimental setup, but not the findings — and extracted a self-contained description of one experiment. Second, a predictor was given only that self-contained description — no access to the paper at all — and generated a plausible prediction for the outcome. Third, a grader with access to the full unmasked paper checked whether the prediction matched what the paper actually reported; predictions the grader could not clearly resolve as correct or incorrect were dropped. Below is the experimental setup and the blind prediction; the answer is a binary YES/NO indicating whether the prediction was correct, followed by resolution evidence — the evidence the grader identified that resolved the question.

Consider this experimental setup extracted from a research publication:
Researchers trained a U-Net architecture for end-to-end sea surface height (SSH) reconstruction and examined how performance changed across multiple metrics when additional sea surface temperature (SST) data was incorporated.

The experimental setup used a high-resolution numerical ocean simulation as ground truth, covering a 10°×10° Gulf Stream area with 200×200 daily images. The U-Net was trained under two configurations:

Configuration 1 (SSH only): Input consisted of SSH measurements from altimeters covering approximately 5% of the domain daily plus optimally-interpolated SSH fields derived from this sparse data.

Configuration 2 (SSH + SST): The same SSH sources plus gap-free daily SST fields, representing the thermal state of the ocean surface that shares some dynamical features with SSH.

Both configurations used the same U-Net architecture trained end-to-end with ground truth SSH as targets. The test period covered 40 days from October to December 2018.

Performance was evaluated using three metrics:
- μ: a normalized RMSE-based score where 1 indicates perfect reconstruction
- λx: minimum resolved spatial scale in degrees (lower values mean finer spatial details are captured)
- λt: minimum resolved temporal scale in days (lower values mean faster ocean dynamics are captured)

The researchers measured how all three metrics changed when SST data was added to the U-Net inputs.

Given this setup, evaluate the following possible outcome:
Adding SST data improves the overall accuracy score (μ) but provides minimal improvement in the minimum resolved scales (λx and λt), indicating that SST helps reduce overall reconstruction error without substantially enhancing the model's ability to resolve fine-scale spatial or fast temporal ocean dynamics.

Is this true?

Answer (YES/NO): NO